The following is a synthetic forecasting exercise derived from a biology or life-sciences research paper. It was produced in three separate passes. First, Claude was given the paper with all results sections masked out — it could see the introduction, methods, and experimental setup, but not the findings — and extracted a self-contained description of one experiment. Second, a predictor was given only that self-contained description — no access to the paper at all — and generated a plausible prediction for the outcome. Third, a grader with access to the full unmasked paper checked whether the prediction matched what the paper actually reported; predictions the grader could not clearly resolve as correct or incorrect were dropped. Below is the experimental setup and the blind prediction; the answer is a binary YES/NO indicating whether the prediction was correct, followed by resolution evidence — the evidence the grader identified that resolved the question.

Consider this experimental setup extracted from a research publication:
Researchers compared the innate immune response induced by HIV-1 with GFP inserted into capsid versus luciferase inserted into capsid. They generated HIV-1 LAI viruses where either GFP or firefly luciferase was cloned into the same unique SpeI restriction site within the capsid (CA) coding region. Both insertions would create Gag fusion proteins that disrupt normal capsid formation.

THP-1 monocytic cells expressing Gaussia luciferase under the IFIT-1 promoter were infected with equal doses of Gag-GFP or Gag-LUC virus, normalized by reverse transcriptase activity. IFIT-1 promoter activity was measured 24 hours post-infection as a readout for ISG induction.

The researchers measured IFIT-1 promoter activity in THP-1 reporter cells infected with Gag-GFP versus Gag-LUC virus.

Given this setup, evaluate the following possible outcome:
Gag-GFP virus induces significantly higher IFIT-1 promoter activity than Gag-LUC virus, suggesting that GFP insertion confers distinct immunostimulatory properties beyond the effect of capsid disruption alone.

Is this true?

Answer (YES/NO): NO